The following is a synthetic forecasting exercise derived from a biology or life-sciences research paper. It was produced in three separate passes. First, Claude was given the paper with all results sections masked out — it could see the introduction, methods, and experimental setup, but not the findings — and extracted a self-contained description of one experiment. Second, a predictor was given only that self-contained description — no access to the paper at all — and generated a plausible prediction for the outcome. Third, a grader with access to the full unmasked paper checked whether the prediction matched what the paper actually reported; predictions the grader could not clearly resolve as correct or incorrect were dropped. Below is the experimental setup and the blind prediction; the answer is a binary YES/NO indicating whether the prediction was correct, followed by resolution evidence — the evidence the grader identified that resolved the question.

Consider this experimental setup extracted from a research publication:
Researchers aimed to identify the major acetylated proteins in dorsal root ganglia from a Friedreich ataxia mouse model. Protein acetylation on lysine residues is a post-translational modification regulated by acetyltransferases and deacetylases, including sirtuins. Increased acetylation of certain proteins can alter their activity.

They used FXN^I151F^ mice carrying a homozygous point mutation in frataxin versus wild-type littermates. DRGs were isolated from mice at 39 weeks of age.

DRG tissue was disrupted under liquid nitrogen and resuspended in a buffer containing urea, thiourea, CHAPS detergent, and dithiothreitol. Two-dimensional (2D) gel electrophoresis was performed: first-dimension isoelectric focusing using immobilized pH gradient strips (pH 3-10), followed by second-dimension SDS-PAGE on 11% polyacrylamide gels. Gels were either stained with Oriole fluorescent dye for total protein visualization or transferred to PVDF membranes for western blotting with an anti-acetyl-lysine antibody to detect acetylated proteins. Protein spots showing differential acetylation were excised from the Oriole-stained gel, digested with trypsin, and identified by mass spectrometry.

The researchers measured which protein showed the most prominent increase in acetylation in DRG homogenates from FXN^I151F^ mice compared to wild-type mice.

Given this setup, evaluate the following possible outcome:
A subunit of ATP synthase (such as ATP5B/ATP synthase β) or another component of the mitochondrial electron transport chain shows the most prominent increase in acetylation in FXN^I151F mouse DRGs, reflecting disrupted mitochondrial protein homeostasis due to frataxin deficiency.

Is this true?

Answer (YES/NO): NO